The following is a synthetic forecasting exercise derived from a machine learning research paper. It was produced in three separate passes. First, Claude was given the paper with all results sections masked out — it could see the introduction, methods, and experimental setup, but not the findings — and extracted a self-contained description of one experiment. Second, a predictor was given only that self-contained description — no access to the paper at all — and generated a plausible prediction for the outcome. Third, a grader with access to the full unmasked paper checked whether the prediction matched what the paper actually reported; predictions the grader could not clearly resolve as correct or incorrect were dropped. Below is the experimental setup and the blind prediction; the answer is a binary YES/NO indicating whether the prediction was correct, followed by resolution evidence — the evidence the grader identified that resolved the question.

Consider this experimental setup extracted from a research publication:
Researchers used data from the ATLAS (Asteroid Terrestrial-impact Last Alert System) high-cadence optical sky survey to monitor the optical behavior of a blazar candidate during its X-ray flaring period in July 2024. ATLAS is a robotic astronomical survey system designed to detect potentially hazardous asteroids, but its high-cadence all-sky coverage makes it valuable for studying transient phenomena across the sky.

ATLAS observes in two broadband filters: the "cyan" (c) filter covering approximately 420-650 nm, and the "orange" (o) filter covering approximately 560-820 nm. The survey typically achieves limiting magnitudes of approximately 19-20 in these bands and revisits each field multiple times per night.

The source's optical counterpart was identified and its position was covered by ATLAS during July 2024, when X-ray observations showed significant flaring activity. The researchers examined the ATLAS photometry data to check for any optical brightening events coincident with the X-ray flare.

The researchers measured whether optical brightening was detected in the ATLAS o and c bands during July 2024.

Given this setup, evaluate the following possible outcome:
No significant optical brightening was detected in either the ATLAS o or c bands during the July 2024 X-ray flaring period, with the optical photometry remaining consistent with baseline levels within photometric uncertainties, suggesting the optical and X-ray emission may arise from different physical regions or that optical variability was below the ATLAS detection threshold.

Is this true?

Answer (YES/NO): YES